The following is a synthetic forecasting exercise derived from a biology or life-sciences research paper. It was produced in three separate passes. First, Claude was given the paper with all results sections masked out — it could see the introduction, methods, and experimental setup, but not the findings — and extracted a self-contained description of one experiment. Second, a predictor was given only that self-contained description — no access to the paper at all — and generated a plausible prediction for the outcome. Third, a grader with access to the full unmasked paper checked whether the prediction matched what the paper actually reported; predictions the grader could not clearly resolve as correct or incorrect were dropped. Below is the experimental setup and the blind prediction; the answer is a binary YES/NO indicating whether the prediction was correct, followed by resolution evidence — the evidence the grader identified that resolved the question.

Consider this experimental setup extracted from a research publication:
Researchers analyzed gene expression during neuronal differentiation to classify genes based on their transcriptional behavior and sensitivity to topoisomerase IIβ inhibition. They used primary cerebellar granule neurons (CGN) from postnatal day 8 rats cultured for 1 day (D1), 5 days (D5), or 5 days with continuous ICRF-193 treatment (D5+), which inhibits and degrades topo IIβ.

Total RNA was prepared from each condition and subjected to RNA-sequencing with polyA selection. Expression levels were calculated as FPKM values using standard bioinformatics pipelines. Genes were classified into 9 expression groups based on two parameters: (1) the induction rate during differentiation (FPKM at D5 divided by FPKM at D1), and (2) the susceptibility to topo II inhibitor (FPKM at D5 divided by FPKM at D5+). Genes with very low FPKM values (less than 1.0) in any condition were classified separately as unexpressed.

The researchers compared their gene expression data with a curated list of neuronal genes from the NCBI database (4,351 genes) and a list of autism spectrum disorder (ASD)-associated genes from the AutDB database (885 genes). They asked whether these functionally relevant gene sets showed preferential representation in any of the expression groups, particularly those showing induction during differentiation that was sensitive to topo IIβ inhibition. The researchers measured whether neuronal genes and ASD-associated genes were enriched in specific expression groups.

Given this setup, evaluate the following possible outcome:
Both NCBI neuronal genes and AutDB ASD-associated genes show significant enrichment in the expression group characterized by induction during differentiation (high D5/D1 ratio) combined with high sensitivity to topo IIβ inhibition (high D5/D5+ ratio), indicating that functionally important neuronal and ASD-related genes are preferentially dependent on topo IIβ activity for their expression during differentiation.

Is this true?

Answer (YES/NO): YES